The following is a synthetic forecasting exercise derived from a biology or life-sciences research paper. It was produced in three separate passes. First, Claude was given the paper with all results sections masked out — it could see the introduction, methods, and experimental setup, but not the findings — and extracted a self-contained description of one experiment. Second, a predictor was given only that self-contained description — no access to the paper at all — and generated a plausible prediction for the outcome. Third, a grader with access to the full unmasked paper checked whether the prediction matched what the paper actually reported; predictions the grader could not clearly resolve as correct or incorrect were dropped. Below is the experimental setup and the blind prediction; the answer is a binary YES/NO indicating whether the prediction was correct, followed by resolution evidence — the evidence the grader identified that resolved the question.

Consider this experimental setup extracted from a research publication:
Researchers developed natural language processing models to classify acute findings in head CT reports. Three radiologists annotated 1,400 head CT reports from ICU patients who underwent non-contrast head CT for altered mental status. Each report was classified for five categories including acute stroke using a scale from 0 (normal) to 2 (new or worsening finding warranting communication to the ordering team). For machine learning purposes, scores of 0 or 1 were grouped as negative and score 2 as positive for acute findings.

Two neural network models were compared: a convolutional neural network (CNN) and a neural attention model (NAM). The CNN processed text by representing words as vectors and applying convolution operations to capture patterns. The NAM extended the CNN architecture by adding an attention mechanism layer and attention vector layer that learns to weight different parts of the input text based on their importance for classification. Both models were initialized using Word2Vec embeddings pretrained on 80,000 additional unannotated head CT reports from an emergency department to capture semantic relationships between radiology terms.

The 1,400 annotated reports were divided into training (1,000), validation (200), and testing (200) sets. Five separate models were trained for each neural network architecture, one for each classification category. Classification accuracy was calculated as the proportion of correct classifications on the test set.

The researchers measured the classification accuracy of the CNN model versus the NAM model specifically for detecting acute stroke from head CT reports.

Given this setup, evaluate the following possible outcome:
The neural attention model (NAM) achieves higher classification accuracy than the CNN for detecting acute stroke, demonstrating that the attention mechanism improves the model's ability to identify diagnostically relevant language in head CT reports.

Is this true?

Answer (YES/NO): NO